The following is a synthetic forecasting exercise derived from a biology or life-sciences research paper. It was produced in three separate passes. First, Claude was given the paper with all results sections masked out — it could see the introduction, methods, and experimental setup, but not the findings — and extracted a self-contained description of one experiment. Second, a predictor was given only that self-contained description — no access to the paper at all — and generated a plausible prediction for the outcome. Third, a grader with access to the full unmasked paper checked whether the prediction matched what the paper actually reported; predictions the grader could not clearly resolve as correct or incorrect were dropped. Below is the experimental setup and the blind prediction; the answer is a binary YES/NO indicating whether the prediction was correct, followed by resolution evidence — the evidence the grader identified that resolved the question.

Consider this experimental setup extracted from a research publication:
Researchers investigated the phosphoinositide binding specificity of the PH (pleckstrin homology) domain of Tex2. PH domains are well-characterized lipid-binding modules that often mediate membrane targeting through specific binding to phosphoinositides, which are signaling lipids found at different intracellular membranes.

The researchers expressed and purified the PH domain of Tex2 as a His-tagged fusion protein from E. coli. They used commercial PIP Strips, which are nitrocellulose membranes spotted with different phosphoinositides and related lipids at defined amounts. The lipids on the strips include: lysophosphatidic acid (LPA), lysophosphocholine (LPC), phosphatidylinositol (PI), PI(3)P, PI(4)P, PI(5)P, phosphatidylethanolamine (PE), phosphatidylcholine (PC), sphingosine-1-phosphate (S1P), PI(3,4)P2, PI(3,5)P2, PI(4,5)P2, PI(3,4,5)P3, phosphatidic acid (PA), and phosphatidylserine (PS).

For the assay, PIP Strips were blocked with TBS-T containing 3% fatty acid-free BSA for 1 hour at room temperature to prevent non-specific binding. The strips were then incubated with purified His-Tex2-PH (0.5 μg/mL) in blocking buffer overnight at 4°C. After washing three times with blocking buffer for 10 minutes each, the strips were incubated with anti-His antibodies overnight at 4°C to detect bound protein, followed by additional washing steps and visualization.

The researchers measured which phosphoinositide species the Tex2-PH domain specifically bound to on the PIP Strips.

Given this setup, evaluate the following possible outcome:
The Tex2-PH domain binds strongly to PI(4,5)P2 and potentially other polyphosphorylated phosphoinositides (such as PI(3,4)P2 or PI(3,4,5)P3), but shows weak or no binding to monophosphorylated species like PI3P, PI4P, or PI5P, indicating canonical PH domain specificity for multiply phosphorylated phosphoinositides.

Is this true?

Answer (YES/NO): NO